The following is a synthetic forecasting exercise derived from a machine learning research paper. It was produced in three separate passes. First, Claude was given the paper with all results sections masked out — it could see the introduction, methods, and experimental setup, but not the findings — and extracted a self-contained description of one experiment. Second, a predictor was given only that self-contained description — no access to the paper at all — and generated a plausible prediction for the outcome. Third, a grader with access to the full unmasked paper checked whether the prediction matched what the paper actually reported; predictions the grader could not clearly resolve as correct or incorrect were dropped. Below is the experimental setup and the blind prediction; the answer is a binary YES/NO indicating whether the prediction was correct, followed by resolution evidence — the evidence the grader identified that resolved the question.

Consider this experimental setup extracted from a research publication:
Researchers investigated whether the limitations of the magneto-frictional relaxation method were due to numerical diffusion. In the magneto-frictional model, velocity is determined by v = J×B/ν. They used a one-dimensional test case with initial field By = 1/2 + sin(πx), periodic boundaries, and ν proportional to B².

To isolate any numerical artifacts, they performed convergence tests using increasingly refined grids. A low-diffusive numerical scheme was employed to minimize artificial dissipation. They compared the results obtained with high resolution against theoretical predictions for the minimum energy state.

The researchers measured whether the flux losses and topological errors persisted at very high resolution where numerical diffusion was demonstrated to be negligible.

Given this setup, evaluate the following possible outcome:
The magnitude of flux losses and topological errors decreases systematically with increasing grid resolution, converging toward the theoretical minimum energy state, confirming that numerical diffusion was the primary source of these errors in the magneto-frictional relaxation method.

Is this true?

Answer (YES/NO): NO